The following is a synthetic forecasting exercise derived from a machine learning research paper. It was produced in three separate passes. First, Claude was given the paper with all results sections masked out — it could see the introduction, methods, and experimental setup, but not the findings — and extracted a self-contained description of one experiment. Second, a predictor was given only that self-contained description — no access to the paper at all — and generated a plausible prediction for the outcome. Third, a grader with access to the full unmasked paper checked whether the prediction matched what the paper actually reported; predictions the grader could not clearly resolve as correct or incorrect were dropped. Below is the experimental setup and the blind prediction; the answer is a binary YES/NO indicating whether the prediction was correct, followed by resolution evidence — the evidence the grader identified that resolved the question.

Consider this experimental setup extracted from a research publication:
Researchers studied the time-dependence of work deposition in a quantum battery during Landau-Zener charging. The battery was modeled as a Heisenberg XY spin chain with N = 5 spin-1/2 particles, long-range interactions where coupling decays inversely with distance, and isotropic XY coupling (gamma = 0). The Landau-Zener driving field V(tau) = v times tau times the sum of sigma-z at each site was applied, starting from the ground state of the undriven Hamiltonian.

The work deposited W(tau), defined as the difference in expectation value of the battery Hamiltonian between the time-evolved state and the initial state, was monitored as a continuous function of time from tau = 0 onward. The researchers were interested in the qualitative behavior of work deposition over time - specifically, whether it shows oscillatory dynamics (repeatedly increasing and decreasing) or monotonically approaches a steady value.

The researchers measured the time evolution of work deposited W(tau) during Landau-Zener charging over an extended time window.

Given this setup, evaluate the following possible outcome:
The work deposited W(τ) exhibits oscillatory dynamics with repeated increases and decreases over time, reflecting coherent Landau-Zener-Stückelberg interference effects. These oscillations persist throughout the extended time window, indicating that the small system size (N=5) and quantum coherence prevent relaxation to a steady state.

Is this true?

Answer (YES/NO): NO